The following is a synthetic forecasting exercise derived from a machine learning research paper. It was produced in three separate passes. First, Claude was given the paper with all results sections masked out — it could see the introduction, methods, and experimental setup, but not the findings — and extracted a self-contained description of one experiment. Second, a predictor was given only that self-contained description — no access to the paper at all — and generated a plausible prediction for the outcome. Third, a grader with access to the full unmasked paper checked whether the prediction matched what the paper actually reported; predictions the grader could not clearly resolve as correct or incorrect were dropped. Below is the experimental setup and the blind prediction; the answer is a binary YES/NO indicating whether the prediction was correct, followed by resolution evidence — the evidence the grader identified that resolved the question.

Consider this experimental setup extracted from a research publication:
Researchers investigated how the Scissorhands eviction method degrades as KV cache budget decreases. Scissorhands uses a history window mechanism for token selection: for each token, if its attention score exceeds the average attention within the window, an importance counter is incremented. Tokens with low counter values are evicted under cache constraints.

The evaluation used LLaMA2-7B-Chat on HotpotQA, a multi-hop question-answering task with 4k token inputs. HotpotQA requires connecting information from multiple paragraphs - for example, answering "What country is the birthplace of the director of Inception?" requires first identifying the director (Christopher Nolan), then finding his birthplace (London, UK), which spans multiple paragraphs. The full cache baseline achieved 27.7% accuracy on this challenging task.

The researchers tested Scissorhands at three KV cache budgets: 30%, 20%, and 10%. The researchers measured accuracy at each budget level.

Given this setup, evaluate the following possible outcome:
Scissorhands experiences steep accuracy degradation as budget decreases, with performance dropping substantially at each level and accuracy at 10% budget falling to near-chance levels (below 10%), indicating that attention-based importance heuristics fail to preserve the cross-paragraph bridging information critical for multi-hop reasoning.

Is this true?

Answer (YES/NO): YES